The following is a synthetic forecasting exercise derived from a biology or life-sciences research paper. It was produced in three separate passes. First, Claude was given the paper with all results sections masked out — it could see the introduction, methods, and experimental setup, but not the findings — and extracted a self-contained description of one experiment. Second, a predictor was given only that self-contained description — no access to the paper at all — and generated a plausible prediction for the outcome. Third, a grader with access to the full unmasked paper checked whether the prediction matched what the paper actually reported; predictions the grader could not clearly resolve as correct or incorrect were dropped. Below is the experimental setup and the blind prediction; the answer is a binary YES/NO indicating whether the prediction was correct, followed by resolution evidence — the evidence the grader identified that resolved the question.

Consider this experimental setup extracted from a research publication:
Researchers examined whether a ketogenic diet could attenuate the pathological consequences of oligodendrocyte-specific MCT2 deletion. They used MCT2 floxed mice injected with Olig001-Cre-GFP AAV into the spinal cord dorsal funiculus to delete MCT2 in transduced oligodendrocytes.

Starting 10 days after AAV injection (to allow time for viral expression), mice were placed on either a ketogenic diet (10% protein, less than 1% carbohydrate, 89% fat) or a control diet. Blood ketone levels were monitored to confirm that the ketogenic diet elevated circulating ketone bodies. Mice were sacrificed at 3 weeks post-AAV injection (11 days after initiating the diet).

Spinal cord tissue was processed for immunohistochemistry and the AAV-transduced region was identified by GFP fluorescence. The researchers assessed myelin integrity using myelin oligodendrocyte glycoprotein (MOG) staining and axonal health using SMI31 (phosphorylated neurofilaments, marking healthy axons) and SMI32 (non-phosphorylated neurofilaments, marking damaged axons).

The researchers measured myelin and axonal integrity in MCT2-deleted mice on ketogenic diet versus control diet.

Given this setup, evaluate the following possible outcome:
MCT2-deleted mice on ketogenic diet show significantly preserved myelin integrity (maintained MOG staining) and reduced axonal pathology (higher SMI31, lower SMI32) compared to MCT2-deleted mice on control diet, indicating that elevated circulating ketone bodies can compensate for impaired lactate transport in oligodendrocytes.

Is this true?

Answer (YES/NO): NO